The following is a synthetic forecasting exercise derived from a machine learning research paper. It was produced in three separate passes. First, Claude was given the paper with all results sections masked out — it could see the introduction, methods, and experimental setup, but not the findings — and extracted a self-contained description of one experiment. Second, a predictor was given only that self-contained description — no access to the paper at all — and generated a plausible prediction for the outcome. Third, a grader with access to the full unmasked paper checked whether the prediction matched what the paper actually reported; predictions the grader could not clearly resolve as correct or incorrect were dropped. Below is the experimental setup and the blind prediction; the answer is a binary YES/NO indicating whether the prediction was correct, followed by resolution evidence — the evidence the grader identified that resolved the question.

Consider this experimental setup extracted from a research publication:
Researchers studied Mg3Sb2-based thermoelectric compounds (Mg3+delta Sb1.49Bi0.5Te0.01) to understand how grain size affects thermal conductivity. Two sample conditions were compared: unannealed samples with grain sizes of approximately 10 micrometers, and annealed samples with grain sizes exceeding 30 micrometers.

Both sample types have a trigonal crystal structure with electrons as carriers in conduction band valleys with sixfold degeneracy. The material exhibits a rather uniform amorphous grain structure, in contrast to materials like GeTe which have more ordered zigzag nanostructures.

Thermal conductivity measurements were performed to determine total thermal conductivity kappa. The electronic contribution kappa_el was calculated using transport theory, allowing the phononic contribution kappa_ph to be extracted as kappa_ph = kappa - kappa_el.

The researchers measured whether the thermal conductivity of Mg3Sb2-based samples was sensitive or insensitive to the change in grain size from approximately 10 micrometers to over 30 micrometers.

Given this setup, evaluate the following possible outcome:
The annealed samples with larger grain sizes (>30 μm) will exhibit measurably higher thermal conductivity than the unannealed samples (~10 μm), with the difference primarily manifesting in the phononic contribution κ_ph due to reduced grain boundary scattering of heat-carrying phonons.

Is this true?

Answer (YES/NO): NO